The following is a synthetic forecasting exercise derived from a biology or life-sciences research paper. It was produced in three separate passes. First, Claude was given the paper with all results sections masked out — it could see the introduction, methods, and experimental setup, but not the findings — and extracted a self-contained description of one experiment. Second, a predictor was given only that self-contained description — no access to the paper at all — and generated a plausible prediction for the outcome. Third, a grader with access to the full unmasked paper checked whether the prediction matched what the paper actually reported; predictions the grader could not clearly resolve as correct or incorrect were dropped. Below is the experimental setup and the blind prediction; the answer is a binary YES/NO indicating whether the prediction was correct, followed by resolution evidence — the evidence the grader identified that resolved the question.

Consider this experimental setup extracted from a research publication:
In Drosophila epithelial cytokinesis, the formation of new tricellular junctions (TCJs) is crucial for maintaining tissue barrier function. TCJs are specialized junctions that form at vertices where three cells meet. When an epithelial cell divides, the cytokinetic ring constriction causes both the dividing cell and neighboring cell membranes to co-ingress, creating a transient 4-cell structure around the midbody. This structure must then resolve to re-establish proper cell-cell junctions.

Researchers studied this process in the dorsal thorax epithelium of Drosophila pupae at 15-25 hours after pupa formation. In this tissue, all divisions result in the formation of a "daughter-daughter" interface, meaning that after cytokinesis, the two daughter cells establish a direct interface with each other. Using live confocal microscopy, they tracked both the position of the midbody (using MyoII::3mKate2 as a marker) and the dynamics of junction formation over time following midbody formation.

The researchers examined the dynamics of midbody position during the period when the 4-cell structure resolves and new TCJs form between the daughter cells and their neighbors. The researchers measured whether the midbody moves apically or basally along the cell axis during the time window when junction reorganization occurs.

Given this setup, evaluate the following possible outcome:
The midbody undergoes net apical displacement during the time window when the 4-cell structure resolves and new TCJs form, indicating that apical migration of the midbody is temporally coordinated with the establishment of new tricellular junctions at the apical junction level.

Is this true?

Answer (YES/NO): NO